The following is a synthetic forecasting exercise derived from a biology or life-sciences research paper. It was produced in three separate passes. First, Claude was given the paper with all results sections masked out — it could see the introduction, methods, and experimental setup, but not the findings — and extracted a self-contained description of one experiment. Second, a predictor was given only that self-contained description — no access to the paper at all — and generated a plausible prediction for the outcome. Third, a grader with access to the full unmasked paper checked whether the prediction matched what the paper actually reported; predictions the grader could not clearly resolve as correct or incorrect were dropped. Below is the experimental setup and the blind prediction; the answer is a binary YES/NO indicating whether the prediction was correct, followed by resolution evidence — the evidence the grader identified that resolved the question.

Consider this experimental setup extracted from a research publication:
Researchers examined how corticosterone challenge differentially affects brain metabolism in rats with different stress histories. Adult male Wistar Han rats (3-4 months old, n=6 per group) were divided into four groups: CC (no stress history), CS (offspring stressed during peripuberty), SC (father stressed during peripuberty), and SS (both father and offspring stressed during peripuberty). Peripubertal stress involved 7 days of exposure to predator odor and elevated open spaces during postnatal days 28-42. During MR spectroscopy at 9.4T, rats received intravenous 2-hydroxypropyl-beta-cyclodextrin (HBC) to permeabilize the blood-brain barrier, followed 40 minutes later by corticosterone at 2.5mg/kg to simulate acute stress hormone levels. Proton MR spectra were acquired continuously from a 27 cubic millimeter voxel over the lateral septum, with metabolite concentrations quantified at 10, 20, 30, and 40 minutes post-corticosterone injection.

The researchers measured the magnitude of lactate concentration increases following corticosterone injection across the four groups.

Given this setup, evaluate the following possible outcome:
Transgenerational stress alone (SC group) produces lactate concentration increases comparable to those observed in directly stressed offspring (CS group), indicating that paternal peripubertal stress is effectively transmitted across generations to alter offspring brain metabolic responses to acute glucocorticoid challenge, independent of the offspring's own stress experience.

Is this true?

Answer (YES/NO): NO